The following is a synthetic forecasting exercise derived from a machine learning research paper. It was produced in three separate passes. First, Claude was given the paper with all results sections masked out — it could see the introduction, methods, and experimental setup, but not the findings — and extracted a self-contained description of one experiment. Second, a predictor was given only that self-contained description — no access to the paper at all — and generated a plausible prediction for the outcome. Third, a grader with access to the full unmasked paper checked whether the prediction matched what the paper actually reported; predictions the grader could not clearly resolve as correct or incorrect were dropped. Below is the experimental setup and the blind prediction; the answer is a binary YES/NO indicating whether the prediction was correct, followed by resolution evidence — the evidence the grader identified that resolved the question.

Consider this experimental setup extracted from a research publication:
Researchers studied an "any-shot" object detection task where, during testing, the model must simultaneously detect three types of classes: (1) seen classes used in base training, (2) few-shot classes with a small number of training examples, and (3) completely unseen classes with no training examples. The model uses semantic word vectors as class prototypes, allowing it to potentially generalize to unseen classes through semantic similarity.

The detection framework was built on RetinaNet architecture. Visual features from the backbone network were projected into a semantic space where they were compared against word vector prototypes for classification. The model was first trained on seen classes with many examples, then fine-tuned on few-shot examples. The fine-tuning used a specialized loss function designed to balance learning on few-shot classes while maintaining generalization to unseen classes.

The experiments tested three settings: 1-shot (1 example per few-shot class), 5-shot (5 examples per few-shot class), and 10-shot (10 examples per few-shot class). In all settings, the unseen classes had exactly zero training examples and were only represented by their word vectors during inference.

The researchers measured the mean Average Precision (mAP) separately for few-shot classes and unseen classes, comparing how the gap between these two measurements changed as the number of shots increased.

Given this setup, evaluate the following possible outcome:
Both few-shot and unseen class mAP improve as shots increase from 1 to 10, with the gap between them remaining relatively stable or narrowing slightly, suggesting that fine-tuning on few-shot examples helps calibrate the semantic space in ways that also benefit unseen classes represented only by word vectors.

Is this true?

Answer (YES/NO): NO